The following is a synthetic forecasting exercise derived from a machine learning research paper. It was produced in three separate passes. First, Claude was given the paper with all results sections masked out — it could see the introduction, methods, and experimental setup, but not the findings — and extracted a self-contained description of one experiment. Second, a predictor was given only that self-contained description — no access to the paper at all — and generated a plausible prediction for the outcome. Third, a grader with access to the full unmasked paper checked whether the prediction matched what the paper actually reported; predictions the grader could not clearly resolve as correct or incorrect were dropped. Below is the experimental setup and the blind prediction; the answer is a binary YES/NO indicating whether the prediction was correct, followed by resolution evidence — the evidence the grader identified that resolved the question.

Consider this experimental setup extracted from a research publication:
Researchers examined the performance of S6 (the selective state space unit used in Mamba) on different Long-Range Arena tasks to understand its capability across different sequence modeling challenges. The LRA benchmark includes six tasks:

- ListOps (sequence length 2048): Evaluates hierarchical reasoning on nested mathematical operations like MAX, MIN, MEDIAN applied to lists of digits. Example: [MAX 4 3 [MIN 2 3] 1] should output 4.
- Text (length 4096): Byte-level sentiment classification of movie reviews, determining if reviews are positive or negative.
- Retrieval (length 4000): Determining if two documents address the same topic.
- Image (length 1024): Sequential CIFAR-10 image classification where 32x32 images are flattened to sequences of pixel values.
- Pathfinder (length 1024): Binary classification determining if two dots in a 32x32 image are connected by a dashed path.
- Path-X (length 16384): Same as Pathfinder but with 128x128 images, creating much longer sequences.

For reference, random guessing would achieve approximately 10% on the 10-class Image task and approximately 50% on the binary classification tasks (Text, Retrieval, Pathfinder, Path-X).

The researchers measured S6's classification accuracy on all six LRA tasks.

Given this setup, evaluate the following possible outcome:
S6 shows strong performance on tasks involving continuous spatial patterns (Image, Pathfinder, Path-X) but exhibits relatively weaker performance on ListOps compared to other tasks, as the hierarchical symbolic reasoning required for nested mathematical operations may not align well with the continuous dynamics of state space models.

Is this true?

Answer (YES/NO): NO